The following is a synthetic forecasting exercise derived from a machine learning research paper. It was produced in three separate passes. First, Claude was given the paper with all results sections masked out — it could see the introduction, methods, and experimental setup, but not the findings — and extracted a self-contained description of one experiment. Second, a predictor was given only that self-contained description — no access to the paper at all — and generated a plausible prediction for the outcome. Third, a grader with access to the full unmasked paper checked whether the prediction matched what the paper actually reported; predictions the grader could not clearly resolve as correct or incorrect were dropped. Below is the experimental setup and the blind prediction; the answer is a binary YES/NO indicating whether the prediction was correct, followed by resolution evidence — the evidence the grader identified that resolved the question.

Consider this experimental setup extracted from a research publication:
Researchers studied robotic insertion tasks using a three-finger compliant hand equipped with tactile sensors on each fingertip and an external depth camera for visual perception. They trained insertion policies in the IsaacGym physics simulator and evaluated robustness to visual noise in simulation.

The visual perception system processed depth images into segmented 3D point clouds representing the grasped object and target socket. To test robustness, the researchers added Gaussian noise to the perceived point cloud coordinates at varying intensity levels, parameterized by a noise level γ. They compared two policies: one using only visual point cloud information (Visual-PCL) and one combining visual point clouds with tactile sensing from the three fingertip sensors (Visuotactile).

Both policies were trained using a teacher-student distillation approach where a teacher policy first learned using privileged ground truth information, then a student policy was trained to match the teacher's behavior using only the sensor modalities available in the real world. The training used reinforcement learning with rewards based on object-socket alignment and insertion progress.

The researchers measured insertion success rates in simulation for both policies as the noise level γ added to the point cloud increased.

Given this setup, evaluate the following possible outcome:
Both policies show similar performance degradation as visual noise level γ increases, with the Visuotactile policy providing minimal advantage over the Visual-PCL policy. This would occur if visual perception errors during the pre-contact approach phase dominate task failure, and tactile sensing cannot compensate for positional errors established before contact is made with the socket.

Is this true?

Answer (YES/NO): NO